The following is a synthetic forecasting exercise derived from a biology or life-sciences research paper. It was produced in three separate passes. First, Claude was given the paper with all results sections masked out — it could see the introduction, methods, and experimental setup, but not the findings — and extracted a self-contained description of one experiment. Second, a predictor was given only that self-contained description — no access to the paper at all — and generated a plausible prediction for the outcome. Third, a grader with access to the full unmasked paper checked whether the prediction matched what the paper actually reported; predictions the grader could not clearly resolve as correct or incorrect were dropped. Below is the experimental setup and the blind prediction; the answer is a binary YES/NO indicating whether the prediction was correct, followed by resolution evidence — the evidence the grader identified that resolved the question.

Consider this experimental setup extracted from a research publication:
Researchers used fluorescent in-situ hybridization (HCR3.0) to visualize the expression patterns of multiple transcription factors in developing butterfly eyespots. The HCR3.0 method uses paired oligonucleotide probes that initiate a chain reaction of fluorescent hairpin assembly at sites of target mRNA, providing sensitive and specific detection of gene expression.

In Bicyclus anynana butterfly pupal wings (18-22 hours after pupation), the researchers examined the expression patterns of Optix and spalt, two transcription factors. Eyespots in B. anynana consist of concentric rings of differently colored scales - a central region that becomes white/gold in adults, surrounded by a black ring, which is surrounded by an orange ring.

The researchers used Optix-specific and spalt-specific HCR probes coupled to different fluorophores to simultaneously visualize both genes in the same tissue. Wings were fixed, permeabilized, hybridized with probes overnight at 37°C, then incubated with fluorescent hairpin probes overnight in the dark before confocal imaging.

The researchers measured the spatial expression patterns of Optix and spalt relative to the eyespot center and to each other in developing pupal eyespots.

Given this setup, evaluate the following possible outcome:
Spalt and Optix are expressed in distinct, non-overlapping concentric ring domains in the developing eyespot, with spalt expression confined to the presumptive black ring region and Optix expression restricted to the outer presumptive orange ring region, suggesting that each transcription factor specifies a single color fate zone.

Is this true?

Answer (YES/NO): YES